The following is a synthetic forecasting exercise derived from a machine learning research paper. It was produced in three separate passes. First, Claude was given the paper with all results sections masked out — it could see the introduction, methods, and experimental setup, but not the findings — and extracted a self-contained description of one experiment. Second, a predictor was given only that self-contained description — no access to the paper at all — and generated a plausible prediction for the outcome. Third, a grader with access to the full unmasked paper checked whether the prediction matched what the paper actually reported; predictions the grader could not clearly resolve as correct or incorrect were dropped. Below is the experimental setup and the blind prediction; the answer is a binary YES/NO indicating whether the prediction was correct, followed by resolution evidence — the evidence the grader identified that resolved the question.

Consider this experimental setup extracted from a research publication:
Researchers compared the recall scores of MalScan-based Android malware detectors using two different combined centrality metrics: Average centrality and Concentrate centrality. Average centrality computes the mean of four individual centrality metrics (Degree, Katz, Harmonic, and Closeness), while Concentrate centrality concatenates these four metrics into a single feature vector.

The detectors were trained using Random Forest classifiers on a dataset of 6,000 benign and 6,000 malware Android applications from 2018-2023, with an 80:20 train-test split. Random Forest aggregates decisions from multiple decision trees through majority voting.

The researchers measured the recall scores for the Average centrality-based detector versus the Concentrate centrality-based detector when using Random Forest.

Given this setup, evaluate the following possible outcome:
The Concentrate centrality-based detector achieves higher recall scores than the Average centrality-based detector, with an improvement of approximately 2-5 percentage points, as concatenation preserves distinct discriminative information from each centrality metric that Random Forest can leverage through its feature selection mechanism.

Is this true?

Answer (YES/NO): NO